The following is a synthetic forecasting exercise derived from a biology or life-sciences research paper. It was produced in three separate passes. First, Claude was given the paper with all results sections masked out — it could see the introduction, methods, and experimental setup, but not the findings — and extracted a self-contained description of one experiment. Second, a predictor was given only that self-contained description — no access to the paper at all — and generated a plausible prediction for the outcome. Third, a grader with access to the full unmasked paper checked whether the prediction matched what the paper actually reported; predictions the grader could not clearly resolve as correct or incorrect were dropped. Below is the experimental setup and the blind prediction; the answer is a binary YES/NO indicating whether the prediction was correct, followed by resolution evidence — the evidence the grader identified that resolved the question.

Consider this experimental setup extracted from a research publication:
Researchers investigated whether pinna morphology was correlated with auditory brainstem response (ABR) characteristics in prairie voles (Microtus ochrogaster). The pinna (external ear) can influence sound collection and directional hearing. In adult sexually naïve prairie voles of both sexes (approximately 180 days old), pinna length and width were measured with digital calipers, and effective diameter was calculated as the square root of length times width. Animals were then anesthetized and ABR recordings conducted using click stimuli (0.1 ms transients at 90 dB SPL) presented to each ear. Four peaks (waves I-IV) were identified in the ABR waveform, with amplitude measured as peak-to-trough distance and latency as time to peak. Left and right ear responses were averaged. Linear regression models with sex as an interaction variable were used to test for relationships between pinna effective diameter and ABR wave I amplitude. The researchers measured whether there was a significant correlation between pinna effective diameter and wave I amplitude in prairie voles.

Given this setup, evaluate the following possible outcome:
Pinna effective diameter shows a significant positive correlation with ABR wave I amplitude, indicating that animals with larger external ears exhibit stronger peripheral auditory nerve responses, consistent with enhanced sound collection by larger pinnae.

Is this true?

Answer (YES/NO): NO